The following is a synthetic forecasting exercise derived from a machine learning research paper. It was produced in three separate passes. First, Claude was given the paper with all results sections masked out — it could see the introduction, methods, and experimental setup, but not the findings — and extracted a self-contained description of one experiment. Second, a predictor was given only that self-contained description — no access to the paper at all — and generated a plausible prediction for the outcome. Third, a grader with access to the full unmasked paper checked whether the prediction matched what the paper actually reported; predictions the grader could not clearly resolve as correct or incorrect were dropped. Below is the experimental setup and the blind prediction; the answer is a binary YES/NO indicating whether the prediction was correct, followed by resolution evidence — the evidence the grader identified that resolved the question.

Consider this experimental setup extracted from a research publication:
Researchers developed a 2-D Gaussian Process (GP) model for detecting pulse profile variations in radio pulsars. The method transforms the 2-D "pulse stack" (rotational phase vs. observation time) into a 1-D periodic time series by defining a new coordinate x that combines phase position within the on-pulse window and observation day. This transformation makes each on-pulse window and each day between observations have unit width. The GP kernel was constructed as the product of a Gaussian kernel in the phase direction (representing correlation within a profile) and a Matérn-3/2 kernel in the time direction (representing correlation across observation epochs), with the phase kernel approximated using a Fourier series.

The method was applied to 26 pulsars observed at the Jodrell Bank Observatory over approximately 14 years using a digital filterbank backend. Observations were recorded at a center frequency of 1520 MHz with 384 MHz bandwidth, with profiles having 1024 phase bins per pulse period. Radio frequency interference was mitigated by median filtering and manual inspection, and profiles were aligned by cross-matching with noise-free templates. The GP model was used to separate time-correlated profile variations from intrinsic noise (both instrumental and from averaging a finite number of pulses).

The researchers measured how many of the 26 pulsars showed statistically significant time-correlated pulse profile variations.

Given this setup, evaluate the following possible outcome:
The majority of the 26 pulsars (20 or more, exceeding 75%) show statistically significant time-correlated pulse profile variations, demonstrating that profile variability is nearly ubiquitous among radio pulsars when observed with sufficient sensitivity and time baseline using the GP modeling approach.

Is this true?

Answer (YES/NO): YES